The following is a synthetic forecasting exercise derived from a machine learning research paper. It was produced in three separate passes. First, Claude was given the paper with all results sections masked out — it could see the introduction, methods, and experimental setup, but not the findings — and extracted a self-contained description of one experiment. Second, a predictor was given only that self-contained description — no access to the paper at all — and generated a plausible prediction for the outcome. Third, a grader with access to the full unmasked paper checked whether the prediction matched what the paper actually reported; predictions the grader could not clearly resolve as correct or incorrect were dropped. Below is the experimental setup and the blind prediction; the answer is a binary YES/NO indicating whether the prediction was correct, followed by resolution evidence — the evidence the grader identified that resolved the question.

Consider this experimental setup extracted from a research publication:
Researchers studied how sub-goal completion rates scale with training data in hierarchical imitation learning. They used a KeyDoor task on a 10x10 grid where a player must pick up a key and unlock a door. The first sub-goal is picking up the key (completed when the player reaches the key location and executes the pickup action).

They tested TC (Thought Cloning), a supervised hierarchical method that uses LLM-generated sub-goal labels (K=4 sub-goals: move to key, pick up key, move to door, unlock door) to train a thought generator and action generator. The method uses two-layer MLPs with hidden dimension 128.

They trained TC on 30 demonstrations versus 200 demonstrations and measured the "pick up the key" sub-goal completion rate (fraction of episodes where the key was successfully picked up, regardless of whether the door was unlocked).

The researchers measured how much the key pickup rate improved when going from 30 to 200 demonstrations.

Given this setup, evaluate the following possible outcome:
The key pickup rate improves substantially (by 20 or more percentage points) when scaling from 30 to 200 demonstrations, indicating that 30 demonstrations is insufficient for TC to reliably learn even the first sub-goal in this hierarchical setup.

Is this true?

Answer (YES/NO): YES